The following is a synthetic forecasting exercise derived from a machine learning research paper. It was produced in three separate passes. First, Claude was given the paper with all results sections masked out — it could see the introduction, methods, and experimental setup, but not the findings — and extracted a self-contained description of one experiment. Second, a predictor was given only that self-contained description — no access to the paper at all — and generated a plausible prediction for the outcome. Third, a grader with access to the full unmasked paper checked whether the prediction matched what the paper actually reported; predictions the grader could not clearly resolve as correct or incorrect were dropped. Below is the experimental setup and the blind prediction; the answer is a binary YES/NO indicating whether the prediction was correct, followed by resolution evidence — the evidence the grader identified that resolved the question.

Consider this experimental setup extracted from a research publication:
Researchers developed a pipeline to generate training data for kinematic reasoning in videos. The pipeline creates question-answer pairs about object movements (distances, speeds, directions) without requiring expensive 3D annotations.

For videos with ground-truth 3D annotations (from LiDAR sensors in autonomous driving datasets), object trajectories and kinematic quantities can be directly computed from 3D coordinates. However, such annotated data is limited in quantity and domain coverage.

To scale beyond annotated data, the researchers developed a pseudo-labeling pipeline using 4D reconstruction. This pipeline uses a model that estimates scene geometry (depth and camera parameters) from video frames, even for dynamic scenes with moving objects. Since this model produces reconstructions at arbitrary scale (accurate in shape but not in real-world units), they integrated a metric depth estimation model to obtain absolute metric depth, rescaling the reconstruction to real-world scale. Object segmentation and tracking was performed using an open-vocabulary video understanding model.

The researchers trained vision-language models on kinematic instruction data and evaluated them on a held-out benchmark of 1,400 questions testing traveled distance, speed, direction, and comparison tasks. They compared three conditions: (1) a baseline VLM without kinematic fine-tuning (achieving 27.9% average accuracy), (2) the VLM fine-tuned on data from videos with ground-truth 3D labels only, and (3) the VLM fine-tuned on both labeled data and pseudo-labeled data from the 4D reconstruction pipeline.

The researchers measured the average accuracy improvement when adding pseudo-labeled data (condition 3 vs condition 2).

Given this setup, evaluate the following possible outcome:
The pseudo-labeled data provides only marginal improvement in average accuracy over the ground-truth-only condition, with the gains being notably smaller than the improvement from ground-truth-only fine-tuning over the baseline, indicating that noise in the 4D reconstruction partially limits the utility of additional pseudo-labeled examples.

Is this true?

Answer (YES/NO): NO